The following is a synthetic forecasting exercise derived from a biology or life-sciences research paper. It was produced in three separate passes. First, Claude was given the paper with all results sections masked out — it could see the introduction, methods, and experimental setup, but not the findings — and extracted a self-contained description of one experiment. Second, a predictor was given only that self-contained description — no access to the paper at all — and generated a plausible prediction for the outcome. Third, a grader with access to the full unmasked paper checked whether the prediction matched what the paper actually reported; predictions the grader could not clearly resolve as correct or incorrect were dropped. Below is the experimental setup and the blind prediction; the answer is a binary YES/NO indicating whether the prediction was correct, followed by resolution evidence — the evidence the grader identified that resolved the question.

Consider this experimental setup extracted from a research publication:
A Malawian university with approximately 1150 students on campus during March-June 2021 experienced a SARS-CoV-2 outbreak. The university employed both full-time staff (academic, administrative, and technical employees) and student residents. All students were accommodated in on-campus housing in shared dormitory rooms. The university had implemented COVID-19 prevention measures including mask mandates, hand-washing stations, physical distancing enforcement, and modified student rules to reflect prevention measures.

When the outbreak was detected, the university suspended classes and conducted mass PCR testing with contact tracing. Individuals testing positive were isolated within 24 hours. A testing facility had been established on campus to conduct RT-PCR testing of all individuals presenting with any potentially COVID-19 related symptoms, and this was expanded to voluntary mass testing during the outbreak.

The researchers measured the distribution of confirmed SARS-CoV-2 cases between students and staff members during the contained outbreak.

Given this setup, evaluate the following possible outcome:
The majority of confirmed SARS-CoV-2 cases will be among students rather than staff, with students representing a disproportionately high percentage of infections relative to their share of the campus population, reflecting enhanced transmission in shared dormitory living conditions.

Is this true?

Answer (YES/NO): YES